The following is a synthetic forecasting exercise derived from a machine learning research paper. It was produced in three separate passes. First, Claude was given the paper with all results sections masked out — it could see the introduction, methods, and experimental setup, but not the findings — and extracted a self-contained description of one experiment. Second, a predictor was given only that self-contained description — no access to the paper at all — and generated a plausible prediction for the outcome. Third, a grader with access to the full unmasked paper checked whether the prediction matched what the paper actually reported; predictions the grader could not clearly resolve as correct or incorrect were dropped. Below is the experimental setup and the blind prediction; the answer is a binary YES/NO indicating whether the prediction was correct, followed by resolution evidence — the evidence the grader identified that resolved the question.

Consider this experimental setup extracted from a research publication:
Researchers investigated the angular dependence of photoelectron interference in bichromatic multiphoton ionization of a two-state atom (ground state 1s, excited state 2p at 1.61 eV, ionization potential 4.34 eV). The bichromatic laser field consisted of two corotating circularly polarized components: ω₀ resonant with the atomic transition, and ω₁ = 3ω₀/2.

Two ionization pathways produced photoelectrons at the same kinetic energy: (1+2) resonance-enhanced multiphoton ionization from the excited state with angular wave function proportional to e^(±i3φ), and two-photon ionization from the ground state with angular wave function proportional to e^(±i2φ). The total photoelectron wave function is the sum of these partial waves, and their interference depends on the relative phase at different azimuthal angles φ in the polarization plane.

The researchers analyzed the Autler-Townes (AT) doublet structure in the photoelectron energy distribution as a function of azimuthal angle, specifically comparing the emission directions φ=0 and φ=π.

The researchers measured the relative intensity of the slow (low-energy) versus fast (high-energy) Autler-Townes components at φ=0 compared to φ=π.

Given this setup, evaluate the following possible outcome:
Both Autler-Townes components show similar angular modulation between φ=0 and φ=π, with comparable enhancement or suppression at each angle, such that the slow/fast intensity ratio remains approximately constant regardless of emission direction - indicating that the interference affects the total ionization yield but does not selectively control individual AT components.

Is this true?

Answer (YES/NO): NO